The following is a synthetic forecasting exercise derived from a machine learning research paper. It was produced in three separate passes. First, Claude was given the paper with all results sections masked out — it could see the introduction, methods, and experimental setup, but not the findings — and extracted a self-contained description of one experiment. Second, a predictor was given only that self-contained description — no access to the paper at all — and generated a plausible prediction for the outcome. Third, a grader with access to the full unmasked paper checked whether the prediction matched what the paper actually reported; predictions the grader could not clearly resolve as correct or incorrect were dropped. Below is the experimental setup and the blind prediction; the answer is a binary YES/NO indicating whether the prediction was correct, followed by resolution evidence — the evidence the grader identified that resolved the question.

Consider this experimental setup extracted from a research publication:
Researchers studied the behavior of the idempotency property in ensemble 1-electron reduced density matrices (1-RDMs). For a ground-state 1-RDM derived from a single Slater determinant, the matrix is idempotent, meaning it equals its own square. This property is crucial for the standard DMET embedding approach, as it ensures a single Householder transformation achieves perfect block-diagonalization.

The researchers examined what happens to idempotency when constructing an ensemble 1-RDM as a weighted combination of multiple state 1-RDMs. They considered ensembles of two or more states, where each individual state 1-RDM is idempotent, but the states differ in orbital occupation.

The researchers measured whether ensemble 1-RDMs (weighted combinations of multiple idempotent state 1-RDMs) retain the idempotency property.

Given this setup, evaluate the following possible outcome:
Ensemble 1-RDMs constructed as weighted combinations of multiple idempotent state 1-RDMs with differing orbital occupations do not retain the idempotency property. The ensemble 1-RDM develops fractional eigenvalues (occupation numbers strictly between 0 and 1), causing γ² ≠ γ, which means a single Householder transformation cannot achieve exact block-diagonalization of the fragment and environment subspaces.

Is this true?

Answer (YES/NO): YES